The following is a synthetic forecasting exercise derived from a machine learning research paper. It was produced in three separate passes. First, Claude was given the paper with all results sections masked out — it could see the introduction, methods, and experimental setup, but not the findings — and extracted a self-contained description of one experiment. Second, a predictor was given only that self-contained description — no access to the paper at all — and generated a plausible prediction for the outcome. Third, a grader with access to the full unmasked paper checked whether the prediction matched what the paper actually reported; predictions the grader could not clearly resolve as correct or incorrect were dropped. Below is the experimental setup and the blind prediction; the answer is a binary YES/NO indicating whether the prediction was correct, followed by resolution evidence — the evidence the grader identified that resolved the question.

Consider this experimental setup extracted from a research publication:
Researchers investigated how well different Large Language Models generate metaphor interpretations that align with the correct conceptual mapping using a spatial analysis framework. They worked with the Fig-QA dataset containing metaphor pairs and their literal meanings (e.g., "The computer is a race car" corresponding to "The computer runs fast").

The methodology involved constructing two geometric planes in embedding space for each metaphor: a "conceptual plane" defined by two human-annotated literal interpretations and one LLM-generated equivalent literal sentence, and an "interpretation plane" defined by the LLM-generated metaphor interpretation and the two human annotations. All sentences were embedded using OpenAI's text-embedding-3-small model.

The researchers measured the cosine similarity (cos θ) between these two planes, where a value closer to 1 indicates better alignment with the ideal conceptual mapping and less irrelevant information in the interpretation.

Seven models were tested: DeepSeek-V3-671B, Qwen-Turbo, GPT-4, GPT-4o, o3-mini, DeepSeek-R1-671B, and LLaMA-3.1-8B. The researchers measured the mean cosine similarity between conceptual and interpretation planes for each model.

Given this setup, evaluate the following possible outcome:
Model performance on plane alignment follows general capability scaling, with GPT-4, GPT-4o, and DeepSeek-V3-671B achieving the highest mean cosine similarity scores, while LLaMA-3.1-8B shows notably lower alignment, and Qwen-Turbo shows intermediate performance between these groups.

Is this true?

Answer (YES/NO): NO